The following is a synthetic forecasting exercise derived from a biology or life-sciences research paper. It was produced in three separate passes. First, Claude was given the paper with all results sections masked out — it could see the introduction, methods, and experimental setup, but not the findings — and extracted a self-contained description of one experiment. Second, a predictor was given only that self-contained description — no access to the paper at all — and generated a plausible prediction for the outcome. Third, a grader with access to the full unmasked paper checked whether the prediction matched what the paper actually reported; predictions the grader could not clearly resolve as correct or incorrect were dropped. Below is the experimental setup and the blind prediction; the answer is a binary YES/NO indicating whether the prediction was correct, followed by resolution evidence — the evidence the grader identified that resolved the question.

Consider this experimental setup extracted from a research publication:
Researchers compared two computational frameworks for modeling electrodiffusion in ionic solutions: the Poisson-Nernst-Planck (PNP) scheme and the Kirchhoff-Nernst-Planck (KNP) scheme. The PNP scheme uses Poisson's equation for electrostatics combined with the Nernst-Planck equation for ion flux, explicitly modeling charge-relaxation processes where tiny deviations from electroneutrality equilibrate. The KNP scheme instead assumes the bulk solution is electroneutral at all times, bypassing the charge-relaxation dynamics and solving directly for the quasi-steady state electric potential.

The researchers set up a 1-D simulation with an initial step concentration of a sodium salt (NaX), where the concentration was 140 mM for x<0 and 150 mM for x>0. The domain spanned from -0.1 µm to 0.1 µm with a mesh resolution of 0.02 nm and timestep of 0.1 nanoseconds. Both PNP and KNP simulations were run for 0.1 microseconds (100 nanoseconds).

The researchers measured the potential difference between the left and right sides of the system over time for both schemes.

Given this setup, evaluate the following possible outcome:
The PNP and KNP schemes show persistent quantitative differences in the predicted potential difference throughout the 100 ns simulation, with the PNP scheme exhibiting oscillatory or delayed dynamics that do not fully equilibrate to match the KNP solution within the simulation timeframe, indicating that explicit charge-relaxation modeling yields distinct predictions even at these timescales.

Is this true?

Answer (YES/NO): NO